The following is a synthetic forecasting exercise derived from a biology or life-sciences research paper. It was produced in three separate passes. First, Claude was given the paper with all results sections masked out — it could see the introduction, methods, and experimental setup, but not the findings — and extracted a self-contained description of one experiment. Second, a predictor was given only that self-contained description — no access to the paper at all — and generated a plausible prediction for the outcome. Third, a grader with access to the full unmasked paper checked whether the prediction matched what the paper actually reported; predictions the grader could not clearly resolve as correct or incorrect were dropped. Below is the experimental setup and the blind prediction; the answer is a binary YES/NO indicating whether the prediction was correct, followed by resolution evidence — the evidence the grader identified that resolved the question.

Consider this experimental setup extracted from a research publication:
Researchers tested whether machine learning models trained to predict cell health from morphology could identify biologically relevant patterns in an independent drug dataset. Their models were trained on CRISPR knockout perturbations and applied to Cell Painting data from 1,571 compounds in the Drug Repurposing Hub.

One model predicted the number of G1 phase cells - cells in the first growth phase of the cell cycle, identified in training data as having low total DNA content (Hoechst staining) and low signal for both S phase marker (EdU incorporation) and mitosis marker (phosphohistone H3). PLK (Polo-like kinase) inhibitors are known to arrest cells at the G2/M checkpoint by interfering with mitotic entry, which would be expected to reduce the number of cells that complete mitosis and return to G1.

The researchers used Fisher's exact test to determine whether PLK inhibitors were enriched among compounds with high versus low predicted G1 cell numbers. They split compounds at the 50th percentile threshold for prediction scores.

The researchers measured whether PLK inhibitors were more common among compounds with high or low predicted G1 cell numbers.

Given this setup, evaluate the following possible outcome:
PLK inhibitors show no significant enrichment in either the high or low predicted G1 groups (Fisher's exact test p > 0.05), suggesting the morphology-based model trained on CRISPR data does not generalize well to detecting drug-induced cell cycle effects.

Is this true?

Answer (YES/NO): NO